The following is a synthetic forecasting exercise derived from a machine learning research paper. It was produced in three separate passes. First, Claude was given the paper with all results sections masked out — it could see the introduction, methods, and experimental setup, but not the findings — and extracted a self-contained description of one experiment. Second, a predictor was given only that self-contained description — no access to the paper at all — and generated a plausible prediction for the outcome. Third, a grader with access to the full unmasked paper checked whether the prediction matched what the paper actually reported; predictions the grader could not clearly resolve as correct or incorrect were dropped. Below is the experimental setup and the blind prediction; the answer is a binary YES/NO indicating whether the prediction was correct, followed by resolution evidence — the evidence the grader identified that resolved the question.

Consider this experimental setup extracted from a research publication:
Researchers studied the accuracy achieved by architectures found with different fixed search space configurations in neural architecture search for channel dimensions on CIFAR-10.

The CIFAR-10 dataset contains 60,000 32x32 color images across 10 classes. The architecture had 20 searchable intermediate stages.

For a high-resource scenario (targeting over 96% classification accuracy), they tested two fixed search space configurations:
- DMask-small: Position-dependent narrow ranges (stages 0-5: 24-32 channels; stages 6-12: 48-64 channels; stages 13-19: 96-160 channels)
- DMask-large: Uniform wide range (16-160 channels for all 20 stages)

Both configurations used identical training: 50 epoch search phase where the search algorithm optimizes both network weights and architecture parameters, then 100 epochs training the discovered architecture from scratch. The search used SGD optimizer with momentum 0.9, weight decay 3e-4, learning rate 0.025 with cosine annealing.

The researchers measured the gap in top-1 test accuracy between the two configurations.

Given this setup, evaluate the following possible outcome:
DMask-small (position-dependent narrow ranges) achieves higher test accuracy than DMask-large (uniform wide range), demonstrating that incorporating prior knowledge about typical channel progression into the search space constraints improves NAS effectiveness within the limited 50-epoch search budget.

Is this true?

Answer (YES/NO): NO